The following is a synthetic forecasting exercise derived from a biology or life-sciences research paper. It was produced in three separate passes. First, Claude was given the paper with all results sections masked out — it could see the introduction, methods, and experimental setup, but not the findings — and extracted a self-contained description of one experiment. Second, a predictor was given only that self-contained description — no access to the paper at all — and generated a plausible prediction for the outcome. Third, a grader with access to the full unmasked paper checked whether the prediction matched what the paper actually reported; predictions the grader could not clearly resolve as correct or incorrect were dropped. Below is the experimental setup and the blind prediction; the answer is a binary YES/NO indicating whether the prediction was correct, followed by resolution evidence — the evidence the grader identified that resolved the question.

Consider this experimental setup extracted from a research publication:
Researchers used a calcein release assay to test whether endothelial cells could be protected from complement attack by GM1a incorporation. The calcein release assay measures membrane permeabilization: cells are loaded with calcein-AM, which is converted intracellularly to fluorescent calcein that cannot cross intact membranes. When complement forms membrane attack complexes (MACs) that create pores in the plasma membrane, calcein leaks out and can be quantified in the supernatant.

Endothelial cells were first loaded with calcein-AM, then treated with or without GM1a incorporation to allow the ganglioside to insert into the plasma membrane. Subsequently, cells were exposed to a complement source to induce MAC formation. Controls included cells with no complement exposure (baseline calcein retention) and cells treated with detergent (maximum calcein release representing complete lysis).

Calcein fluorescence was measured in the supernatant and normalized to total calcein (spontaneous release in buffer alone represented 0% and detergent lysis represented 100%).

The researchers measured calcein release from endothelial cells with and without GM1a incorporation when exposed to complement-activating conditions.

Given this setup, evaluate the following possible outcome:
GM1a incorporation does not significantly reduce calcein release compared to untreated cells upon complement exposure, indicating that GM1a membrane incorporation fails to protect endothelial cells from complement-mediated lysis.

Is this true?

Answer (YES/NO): NO